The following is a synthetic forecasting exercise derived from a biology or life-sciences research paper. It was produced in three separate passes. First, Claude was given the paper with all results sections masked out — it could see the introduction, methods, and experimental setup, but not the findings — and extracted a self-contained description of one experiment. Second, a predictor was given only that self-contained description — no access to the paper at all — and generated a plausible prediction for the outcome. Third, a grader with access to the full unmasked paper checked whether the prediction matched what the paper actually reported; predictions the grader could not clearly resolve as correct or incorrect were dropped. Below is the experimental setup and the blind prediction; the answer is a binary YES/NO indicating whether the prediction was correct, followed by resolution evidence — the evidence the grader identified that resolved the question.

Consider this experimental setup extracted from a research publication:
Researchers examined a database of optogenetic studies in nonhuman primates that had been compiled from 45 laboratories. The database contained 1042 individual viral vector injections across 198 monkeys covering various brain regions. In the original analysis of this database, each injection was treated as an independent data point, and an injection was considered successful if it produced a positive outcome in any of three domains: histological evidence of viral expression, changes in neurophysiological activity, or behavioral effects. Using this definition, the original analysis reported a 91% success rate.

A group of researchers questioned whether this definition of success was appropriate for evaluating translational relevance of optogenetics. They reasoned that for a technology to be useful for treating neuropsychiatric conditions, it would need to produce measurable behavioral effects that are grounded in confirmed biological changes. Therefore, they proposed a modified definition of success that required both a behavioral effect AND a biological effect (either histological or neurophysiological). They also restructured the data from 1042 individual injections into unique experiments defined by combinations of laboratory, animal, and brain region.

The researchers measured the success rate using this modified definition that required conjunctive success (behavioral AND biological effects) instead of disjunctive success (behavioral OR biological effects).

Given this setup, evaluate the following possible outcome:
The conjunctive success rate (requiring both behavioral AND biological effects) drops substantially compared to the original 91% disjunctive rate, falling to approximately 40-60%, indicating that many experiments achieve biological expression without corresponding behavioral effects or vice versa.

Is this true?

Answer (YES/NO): NO